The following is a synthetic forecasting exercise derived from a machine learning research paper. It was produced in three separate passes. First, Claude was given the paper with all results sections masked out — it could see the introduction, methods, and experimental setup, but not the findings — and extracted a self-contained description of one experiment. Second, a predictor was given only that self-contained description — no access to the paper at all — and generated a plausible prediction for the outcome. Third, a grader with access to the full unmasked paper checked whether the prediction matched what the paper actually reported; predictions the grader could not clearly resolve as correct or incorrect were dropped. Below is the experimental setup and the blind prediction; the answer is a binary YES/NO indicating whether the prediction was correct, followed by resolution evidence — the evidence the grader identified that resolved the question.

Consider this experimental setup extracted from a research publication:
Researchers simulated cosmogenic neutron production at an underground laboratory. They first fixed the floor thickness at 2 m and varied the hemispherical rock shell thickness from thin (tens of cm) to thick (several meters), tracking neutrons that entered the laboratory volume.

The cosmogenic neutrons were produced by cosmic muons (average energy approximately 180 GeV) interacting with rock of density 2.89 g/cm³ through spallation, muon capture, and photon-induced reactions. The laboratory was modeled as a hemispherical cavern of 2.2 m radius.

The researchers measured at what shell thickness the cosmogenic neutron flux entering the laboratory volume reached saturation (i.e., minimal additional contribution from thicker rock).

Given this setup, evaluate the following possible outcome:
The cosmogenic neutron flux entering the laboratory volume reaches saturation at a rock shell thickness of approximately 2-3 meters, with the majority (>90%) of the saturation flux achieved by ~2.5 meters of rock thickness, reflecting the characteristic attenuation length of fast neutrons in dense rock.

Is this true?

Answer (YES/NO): NO